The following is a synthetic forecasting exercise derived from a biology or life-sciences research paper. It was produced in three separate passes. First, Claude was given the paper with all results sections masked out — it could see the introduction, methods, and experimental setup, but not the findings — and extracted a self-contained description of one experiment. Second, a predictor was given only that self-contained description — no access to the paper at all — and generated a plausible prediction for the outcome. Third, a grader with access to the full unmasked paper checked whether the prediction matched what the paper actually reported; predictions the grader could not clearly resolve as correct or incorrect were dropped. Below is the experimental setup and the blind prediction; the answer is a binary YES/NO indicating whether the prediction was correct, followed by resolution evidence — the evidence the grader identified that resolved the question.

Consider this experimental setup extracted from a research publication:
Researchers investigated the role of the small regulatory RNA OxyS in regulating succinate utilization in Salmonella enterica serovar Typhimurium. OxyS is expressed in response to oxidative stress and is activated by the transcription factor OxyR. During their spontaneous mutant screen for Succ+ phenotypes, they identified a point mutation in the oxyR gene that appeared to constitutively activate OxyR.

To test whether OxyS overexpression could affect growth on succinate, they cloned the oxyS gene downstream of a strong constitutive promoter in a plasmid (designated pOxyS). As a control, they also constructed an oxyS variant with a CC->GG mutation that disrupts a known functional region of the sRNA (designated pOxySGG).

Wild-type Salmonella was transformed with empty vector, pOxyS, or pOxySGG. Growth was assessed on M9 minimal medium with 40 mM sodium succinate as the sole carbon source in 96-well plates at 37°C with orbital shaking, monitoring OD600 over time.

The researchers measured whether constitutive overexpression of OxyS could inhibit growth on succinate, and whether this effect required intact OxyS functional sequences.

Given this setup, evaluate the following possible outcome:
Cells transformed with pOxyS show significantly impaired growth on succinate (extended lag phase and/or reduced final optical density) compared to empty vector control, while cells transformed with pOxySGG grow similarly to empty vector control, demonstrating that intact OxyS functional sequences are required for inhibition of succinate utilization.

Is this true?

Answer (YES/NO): NO